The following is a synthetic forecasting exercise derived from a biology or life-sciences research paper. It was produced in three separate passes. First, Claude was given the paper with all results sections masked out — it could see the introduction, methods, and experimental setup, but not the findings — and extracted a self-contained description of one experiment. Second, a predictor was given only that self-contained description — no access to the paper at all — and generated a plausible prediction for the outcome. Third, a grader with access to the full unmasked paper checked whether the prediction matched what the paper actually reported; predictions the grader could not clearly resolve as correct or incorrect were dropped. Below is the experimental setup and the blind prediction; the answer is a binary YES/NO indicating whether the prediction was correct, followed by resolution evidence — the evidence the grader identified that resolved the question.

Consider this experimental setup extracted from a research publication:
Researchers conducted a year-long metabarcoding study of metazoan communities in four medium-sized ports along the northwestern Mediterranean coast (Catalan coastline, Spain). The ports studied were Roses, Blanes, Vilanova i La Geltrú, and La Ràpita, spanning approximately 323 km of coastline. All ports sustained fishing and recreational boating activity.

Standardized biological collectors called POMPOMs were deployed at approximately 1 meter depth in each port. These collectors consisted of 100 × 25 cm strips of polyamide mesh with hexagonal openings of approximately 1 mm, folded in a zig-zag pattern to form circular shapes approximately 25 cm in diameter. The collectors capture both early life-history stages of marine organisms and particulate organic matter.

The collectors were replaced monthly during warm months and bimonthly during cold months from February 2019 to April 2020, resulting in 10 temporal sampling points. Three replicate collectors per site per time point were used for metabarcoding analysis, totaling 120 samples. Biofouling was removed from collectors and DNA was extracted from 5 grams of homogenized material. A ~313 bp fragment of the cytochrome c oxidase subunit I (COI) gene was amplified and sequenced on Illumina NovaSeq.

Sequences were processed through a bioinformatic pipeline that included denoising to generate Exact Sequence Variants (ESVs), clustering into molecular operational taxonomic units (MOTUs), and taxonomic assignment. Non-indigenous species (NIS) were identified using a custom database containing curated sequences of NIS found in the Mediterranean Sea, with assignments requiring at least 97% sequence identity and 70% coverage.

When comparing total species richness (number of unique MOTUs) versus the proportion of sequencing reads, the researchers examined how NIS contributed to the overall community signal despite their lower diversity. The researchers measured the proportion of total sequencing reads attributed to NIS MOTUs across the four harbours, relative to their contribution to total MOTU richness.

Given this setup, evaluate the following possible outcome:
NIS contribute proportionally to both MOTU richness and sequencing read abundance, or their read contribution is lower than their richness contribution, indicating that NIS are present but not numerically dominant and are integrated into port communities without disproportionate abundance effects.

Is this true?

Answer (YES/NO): NO